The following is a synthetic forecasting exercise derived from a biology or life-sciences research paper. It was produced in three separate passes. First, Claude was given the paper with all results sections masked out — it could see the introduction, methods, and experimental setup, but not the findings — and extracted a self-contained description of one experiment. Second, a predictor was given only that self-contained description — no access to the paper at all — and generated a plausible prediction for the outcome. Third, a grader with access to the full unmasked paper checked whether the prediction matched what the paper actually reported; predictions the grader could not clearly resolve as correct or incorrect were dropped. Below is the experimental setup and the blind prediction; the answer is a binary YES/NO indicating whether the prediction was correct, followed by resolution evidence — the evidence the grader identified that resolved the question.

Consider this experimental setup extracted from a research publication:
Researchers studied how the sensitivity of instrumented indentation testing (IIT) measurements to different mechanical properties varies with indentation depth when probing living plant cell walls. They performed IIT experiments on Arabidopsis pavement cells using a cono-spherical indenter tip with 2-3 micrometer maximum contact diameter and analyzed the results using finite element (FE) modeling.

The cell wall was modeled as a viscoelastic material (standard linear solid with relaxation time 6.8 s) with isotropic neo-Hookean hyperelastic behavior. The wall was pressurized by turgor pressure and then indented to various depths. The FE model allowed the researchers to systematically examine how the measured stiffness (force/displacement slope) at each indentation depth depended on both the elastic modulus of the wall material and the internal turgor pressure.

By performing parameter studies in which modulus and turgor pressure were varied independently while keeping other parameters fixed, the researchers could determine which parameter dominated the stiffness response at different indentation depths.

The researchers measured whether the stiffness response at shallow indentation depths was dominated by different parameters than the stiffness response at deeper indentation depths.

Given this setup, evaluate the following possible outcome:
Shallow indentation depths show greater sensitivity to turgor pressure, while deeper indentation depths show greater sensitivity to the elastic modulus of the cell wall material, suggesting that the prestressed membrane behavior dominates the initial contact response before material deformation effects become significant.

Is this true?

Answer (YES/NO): NO